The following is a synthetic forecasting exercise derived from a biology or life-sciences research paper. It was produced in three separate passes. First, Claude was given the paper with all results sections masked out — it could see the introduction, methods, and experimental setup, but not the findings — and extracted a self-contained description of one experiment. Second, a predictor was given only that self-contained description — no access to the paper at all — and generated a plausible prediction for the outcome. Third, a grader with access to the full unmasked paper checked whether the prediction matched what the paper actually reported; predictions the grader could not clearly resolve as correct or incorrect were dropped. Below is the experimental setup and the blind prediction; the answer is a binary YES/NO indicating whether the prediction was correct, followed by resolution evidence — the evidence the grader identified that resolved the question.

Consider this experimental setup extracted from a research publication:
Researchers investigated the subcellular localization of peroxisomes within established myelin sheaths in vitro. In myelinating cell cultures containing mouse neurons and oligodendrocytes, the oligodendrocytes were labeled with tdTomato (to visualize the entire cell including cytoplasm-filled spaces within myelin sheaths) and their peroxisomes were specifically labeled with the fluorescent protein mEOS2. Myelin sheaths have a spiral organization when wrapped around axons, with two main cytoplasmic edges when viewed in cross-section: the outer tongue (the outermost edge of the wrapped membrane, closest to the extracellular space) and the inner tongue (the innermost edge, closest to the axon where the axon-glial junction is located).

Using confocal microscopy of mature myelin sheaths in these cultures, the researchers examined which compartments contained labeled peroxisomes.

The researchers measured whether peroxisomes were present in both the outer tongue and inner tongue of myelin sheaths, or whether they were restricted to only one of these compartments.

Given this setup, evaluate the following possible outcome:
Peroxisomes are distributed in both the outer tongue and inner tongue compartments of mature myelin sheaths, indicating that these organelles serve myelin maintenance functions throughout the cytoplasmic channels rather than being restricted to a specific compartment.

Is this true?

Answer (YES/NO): YES